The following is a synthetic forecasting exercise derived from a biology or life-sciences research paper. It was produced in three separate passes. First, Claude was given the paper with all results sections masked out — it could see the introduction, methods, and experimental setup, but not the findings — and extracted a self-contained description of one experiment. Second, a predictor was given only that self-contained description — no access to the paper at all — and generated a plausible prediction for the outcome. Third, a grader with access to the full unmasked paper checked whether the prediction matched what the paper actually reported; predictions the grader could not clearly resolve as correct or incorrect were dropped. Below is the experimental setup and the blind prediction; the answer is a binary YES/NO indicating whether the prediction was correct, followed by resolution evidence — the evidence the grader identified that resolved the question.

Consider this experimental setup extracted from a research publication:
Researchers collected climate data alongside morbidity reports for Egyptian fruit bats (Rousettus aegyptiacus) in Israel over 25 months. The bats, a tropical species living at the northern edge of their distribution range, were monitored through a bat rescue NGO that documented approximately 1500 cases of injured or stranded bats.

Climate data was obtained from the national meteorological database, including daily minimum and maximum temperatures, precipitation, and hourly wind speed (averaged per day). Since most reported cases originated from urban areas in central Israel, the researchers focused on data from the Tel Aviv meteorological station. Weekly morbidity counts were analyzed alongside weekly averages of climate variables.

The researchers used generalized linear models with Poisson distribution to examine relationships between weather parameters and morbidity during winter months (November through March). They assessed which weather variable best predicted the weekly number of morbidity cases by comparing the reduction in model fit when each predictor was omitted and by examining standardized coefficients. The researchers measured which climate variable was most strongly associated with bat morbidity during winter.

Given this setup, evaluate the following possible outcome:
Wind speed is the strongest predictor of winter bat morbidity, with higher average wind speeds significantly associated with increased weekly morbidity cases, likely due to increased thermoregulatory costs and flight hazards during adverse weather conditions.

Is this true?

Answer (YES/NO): NO